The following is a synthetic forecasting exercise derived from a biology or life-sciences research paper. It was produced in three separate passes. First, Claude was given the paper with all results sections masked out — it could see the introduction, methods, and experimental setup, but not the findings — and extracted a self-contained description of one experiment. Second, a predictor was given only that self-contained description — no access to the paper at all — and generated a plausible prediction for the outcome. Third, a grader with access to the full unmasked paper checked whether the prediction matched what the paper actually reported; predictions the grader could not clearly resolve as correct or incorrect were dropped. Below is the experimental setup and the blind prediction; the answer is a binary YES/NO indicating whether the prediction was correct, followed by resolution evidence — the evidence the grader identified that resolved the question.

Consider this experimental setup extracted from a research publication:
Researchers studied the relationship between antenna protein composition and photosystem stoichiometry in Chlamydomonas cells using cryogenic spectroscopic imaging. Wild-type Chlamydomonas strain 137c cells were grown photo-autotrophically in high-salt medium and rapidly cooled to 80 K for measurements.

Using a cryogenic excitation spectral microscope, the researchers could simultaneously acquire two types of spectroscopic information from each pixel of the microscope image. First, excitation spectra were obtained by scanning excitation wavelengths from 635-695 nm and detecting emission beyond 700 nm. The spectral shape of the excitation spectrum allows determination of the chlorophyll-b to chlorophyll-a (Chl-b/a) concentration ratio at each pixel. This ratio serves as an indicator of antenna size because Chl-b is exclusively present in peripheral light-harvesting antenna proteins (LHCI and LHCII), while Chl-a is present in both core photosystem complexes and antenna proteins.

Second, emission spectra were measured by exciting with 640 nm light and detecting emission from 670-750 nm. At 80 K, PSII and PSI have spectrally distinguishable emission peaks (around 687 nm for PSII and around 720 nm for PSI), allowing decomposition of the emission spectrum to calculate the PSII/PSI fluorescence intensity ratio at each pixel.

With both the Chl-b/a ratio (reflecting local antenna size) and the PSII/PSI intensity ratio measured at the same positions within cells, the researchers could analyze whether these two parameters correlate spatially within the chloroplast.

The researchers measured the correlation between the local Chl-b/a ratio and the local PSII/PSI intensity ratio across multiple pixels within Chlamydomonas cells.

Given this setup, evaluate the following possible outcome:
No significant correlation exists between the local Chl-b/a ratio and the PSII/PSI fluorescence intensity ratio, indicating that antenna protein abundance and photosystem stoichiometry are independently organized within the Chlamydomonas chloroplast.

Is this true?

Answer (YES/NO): YES